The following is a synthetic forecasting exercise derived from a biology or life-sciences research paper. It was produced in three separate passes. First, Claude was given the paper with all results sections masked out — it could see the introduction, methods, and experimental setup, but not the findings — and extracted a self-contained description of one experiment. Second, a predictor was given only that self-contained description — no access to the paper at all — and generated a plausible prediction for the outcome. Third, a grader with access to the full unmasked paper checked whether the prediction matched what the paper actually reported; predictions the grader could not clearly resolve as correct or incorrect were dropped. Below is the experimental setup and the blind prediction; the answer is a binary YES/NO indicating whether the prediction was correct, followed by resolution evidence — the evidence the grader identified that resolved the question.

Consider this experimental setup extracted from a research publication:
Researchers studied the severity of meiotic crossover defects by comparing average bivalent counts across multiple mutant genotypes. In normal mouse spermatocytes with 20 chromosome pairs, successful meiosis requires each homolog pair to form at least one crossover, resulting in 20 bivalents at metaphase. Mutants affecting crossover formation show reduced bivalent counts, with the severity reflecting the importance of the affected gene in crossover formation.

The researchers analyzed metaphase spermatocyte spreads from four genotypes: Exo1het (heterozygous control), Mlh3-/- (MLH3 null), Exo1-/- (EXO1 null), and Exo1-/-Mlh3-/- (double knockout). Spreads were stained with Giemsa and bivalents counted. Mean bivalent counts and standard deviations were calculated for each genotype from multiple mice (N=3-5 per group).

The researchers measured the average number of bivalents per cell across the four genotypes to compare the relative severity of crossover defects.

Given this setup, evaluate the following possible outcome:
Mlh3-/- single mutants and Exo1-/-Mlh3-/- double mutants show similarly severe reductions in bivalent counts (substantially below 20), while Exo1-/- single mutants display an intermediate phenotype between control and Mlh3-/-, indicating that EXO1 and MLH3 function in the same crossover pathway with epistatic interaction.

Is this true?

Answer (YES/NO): YES